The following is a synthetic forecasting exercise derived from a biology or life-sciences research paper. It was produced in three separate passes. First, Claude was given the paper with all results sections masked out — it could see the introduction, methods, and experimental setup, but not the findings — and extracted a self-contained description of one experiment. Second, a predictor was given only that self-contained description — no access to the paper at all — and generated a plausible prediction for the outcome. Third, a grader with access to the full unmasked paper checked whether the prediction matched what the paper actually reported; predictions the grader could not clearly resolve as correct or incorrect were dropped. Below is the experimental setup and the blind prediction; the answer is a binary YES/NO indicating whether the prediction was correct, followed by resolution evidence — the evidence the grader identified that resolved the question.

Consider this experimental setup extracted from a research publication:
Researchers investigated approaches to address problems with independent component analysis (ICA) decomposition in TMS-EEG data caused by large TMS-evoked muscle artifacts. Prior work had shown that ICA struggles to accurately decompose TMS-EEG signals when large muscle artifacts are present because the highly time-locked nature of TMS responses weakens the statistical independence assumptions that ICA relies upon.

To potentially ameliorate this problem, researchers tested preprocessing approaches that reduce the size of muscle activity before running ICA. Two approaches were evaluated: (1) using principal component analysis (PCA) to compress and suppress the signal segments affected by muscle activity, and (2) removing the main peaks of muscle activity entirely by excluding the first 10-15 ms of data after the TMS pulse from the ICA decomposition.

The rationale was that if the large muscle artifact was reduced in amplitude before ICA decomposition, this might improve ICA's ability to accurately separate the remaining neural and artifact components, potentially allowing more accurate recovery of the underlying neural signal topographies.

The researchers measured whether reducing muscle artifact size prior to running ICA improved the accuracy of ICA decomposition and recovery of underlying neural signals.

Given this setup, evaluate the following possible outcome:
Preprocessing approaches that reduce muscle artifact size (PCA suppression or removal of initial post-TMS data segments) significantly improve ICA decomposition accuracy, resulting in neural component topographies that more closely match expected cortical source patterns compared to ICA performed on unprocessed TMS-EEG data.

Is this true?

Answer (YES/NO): NO